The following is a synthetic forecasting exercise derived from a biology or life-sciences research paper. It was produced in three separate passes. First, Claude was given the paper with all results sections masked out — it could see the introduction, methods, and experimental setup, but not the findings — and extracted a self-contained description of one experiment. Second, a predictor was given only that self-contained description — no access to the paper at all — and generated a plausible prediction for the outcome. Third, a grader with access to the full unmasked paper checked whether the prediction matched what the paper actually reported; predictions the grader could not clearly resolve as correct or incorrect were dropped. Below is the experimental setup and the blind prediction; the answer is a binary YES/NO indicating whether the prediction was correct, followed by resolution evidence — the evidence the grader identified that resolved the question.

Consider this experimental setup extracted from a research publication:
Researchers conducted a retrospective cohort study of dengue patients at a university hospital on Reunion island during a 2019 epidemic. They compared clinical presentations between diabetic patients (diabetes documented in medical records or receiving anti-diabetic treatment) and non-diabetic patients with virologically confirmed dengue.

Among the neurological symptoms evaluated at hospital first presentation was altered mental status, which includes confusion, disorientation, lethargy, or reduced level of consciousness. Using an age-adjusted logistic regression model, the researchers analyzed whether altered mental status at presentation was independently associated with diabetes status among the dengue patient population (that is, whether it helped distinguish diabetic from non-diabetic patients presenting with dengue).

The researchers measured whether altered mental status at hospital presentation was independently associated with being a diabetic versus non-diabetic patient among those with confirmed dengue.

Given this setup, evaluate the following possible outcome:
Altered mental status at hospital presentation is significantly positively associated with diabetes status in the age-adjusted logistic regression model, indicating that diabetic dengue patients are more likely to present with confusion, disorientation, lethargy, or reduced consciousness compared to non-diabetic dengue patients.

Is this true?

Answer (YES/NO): YES